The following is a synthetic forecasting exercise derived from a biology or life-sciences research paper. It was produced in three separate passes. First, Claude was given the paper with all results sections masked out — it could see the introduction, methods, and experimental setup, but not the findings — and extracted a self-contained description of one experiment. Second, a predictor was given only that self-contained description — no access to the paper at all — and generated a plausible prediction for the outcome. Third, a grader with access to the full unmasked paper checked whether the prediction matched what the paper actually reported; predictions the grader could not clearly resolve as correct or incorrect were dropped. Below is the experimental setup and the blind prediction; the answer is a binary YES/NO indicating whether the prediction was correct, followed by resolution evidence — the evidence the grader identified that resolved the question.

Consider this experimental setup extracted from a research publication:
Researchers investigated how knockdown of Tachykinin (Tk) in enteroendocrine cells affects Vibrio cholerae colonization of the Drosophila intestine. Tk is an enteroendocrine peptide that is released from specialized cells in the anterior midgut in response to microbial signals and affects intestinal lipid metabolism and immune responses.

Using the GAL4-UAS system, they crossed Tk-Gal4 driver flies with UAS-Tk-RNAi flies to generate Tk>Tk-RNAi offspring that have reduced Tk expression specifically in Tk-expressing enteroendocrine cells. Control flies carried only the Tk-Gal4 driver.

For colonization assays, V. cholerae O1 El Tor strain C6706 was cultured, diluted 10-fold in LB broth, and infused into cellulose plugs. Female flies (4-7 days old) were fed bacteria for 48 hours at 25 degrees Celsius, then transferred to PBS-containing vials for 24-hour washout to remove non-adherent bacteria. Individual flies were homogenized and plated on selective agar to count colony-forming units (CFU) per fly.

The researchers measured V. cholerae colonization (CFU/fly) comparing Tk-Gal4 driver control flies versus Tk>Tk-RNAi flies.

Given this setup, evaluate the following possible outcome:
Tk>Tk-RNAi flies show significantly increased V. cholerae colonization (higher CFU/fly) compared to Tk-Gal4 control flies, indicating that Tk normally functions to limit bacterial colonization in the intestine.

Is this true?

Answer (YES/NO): NO